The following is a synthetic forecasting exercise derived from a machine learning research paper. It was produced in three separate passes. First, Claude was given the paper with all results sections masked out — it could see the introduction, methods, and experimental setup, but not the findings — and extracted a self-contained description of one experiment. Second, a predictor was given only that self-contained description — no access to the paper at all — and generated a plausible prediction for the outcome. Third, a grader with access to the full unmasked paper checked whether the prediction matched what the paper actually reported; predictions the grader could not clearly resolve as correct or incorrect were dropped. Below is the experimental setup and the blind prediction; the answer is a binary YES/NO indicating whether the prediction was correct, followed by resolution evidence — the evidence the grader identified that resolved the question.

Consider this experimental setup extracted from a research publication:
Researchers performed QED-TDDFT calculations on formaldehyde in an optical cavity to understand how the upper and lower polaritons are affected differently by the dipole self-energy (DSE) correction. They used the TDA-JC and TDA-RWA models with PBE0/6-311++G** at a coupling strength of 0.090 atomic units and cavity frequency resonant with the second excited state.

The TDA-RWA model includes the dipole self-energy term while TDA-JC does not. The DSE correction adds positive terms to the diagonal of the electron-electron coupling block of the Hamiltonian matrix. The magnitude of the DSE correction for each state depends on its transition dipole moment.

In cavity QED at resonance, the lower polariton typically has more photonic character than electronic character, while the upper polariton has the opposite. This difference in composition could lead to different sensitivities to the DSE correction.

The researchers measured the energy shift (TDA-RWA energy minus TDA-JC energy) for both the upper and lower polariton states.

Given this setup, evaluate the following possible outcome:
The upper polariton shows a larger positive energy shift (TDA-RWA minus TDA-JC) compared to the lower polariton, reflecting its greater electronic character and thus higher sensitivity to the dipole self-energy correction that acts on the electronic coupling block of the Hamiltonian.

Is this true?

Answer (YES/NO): NO